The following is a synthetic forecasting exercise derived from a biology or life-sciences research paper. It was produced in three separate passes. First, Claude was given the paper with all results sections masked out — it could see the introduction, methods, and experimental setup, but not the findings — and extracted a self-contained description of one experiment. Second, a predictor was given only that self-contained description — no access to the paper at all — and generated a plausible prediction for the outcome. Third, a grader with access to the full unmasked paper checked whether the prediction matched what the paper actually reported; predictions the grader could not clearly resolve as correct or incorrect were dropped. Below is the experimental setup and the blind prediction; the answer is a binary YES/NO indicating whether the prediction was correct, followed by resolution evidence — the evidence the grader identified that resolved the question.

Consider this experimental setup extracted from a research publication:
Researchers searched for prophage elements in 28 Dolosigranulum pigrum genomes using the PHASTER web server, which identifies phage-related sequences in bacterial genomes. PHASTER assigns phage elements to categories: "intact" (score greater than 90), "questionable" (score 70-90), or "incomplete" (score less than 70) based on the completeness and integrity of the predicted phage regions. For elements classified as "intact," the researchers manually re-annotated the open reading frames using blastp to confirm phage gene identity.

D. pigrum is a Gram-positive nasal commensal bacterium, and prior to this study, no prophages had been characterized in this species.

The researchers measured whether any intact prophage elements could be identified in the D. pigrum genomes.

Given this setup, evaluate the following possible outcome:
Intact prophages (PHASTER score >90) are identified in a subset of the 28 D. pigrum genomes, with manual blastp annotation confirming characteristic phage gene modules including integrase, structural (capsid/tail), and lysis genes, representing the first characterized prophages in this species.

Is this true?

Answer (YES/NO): YES